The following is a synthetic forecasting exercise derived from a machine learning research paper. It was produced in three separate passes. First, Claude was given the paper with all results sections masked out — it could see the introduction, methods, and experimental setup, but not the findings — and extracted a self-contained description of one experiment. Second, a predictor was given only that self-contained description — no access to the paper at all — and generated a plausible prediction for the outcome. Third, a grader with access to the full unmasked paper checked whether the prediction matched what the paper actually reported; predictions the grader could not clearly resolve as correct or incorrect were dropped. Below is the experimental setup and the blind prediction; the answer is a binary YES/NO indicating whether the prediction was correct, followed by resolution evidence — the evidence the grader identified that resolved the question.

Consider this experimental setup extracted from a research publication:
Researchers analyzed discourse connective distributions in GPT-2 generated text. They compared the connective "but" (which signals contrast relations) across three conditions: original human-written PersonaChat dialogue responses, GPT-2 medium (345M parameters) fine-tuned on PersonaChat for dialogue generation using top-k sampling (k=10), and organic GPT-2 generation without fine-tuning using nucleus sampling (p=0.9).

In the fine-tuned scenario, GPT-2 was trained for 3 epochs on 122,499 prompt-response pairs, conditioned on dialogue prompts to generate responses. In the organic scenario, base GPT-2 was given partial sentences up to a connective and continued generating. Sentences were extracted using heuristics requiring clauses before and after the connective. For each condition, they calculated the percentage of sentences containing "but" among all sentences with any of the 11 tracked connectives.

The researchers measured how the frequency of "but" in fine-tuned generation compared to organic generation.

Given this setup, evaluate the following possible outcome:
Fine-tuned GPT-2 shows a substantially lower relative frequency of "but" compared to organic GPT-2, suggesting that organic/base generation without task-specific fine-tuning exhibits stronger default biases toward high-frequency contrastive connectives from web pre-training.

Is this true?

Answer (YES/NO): NO